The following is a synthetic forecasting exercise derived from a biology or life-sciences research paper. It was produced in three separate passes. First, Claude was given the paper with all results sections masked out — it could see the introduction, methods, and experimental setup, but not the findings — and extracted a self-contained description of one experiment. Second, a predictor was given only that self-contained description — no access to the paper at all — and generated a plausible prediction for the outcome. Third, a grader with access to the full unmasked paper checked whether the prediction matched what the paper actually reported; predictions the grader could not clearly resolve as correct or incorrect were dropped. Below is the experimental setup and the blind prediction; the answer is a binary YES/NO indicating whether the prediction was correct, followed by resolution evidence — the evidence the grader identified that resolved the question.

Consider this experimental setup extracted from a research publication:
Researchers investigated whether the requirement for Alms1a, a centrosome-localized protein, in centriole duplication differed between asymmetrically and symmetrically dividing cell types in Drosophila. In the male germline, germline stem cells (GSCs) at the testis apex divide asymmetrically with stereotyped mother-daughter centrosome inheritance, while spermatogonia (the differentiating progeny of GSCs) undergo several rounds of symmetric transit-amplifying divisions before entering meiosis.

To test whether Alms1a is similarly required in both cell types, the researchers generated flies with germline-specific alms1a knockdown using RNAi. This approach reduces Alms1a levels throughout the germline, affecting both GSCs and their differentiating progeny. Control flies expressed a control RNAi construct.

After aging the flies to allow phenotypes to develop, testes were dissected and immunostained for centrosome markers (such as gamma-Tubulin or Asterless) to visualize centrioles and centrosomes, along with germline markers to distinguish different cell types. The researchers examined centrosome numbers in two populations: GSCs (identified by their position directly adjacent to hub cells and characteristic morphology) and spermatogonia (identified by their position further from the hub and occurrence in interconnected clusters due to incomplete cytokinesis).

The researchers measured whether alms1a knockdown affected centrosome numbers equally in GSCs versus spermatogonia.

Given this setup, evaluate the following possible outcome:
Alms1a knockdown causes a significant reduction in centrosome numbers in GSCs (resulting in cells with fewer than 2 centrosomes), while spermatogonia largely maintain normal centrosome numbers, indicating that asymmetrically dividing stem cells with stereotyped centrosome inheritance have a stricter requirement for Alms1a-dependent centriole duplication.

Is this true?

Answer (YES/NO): NO